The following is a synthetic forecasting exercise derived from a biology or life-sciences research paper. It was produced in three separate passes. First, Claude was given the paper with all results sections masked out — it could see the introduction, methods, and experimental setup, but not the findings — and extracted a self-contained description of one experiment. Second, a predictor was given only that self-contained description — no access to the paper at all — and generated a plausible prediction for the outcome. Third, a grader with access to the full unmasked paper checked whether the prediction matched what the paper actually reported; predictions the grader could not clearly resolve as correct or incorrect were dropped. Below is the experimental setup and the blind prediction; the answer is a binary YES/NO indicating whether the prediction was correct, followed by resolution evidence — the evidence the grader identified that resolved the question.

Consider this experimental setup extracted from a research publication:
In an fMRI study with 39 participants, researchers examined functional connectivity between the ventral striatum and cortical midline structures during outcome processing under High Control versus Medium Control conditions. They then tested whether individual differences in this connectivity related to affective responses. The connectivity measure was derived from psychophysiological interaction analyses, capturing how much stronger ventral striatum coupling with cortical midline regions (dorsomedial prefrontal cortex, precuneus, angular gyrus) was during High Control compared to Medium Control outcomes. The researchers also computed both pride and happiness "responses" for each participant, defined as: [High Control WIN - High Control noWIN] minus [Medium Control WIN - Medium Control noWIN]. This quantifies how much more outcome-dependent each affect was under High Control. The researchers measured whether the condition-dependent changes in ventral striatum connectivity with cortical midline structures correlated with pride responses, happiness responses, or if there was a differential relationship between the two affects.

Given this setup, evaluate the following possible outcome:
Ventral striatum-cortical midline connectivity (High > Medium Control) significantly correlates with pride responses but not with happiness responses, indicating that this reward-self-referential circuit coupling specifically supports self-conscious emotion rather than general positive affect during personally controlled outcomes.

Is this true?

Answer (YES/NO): NO